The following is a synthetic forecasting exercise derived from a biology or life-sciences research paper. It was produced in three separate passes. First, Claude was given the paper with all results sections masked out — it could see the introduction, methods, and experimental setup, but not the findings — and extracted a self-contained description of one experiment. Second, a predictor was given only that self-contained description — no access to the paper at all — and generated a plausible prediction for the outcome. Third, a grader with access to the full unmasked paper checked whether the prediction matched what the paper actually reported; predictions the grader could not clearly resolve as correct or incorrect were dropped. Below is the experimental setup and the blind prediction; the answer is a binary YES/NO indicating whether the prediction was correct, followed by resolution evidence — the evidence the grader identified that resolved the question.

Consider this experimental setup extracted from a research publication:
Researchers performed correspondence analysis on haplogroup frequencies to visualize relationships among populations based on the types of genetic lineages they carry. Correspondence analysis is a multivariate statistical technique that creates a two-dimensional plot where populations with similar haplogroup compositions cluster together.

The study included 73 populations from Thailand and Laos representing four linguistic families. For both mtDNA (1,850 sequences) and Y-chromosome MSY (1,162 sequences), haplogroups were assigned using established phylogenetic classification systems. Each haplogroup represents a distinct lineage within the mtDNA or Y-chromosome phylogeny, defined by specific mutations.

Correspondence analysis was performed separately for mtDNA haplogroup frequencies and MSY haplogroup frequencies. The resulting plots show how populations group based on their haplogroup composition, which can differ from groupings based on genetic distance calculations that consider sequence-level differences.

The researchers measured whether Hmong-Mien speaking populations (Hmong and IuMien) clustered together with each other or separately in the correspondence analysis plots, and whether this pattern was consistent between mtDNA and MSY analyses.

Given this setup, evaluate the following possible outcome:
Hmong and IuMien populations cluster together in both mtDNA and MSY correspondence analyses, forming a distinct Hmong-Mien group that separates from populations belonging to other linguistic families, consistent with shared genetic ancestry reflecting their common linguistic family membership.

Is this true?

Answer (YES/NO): NO